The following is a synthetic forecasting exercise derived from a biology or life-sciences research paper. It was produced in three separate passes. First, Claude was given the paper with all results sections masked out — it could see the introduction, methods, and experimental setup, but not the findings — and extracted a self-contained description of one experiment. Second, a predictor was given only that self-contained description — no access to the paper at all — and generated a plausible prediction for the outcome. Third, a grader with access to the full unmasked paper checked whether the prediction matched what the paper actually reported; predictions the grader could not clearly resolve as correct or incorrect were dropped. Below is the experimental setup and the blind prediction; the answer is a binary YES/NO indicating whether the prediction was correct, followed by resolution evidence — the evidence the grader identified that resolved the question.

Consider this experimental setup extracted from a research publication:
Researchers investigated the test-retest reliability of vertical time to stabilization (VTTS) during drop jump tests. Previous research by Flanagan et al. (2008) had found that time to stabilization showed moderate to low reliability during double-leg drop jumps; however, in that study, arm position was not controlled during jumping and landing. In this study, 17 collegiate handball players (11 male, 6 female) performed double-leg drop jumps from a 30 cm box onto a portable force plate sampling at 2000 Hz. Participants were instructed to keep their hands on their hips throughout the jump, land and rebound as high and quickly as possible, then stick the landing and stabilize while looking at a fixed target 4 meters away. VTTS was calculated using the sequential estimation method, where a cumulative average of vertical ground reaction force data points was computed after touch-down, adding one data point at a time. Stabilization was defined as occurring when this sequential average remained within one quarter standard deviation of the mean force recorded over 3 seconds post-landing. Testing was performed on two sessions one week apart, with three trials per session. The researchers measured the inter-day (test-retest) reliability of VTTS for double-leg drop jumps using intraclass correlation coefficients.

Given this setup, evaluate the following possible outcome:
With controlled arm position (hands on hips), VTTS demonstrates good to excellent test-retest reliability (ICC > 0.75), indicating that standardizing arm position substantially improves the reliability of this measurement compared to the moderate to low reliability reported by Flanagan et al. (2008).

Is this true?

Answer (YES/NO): NO